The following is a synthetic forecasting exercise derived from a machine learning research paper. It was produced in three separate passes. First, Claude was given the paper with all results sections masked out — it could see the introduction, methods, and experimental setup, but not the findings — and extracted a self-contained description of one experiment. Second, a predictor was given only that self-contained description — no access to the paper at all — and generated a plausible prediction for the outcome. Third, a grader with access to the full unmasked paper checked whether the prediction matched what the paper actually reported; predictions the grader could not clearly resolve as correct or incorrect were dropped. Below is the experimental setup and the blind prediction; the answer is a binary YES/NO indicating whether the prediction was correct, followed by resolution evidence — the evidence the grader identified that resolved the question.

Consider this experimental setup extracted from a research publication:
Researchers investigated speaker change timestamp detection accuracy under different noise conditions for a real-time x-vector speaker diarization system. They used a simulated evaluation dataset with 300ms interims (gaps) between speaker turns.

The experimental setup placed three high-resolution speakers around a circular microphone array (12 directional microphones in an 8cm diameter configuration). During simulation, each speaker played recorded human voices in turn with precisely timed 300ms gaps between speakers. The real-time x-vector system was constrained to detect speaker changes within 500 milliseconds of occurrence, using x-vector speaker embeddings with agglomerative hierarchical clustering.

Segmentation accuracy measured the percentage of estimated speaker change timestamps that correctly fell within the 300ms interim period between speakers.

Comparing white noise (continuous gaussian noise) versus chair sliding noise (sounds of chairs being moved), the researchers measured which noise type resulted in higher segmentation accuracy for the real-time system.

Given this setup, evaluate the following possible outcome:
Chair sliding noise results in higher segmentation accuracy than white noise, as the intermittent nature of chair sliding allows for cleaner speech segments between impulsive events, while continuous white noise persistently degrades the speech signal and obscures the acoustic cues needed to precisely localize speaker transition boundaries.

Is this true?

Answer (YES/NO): NO